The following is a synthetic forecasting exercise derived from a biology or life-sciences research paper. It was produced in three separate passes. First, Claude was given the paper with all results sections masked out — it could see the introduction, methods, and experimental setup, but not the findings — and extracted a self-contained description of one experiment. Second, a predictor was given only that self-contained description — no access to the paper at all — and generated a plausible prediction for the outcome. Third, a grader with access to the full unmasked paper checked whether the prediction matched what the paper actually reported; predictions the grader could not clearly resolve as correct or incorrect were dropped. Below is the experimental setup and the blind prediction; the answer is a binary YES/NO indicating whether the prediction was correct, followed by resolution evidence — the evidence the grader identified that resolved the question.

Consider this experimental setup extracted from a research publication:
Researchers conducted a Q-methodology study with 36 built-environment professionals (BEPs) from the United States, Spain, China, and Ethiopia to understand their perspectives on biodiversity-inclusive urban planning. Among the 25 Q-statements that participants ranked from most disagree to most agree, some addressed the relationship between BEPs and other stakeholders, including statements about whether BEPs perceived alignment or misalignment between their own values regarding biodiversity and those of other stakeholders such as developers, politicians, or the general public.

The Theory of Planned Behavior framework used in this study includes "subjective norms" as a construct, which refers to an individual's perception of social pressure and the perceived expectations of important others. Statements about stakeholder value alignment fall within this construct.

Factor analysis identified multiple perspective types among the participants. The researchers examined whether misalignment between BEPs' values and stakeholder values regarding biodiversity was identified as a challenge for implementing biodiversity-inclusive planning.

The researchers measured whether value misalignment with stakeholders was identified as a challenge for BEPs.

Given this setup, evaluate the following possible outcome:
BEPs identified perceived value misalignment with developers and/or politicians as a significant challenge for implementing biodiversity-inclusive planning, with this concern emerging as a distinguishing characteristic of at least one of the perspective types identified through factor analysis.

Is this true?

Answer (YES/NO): YES